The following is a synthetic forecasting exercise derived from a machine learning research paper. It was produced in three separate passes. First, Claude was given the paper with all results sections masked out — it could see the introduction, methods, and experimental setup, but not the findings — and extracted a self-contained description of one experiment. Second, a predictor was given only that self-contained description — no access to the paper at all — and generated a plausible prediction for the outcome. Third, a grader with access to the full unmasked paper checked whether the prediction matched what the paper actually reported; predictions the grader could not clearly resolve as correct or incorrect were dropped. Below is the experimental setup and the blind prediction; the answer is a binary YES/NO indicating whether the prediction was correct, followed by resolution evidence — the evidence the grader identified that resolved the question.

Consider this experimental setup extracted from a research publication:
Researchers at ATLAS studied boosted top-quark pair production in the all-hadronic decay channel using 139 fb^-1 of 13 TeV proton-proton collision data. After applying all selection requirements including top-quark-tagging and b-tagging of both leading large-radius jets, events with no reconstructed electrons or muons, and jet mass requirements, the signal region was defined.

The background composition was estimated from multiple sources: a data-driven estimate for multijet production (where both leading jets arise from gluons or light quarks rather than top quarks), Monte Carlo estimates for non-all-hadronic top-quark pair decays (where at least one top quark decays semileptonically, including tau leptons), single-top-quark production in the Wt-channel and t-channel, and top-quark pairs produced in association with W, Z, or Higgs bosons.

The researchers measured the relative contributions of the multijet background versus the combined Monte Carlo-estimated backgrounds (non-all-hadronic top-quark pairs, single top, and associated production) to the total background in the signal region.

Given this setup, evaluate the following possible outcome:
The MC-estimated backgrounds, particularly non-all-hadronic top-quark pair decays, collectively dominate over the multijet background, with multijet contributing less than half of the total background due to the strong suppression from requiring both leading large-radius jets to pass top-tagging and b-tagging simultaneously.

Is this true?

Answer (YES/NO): NO